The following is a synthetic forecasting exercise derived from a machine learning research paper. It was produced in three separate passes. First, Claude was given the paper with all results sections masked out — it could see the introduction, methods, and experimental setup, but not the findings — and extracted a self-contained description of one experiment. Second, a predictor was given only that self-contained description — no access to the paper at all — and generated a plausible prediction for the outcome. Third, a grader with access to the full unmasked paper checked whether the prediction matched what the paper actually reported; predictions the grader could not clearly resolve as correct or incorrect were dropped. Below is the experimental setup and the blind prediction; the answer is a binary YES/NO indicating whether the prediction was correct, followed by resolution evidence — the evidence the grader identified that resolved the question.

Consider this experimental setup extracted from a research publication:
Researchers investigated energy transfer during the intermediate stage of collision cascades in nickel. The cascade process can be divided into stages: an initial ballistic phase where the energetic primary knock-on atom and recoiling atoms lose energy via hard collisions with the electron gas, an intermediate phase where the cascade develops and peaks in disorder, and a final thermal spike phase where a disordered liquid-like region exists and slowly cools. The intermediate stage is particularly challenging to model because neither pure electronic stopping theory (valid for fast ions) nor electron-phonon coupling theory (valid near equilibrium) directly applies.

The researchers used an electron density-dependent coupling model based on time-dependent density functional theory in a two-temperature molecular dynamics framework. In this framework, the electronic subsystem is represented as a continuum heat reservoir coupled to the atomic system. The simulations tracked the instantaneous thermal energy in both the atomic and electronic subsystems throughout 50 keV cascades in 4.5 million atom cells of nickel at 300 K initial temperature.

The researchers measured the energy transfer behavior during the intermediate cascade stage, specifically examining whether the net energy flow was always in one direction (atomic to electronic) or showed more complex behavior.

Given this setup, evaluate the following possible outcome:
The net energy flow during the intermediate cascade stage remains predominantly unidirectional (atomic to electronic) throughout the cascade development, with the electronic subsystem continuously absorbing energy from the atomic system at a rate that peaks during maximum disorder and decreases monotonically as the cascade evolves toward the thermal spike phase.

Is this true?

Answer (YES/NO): NO